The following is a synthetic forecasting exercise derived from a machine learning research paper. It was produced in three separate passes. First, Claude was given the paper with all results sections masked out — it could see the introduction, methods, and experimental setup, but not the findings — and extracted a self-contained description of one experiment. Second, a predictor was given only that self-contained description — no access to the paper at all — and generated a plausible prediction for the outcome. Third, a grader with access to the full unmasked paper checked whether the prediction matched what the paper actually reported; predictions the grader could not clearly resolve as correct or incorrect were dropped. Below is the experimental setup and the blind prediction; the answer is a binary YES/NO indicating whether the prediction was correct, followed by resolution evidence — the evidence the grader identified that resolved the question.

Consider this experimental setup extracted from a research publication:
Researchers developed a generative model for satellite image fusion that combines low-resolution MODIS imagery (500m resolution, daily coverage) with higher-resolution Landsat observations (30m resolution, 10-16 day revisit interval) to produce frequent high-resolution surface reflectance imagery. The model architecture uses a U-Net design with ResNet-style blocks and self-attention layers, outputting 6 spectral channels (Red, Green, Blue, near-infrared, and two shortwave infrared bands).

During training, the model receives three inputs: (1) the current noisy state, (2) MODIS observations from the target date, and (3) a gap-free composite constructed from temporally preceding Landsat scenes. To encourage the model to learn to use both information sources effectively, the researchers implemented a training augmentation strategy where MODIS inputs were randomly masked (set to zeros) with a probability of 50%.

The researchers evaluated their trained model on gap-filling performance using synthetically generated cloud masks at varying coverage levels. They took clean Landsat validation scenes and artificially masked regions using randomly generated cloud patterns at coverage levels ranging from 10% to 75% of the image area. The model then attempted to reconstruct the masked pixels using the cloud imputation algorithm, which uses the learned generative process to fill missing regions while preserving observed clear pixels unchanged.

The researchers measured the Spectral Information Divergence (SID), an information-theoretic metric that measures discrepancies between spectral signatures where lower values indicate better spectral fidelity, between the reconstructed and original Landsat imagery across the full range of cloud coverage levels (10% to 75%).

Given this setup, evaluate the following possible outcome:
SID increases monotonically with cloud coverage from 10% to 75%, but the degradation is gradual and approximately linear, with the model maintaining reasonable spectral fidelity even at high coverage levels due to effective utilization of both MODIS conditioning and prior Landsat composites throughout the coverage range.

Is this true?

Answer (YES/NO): NO